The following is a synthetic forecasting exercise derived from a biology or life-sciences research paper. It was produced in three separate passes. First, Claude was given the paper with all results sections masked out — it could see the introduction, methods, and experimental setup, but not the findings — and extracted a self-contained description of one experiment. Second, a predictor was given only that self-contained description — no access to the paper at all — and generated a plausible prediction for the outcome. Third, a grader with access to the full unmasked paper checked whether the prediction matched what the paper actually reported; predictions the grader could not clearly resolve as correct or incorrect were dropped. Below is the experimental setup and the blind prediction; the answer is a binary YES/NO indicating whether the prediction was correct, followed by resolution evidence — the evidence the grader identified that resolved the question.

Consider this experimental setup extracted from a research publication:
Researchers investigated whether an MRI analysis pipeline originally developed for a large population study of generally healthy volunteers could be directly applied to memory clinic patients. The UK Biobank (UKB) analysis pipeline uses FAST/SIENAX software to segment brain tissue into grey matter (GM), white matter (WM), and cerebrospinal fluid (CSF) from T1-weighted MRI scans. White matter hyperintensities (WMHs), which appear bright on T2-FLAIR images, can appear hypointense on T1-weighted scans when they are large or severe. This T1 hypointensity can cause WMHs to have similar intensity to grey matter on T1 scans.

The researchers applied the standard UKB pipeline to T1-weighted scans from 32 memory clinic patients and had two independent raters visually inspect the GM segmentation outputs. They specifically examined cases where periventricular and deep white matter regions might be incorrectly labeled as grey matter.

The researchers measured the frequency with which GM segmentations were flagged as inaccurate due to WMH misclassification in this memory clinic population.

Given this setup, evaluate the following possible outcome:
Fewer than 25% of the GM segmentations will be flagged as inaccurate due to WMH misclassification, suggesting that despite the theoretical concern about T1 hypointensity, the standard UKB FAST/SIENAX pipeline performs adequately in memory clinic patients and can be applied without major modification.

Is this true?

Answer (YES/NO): NO